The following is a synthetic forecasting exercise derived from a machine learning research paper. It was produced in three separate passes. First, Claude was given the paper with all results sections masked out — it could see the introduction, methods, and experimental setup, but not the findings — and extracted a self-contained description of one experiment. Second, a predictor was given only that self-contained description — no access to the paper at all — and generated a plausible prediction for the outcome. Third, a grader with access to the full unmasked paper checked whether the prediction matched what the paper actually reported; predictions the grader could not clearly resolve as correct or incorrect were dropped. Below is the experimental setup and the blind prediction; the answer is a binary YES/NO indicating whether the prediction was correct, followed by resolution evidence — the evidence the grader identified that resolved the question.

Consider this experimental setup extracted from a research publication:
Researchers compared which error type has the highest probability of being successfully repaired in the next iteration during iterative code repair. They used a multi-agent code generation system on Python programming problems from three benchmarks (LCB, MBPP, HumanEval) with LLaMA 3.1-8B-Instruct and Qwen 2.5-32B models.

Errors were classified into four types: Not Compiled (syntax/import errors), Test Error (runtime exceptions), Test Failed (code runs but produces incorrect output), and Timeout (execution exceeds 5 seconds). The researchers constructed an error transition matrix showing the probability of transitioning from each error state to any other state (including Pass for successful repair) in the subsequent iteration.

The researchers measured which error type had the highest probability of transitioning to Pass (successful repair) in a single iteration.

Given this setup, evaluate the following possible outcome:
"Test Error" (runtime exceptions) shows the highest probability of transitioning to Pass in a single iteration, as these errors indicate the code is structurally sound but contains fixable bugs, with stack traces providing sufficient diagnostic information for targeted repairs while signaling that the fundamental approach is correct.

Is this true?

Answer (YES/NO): NO